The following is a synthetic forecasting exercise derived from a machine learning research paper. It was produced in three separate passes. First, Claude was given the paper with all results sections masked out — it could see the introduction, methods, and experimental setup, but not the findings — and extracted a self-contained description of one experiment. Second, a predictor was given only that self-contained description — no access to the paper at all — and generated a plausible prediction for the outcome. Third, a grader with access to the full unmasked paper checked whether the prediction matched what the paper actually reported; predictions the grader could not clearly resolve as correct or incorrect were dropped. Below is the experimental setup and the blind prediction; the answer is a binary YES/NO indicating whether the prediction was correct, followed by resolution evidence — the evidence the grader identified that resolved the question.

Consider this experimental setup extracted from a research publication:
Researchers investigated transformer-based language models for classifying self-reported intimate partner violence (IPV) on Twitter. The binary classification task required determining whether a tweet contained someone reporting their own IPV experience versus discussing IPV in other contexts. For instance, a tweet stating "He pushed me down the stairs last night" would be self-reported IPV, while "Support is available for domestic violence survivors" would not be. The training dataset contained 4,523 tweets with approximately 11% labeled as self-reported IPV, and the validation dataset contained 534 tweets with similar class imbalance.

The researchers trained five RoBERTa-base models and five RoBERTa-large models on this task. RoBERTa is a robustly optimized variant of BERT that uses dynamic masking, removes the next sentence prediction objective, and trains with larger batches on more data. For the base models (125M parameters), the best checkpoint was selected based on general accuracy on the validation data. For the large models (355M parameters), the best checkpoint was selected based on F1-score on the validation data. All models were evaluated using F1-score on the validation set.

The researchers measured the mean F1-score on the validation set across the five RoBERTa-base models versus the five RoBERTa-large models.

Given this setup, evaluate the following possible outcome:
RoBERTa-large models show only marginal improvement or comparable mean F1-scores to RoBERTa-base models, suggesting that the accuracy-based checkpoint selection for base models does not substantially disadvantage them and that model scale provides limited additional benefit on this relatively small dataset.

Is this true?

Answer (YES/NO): NO